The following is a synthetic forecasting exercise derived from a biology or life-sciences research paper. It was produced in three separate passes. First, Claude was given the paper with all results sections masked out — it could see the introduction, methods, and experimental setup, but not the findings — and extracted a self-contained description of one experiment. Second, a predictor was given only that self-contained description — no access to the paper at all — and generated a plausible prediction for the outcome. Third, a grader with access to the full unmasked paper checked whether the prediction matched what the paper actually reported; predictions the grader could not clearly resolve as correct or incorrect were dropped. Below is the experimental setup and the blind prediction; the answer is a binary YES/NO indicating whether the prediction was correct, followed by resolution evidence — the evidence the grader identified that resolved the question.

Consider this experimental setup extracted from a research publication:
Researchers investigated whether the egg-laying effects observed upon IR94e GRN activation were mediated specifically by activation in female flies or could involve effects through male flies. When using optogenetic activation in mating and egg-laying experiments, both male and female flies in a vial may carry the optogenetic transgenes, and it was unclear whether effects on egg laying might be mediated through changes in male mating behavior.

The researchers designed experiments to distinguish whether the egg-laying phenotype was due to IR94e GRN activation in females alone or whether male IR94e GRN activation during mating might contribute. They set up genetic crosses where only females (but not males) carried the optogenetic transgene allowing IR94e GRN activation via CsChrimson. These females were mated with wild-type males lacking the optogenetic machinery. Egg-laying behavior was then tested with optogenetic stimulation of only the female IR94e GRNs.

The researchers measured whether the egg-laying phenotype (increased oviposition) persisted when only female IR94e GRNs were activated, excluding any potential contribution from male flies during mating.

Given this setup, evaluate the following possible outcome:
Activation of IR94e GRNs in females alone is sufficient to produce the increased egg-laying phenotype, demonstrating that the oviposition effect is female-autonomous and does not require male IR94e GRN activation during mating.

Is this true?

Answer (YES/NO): YES